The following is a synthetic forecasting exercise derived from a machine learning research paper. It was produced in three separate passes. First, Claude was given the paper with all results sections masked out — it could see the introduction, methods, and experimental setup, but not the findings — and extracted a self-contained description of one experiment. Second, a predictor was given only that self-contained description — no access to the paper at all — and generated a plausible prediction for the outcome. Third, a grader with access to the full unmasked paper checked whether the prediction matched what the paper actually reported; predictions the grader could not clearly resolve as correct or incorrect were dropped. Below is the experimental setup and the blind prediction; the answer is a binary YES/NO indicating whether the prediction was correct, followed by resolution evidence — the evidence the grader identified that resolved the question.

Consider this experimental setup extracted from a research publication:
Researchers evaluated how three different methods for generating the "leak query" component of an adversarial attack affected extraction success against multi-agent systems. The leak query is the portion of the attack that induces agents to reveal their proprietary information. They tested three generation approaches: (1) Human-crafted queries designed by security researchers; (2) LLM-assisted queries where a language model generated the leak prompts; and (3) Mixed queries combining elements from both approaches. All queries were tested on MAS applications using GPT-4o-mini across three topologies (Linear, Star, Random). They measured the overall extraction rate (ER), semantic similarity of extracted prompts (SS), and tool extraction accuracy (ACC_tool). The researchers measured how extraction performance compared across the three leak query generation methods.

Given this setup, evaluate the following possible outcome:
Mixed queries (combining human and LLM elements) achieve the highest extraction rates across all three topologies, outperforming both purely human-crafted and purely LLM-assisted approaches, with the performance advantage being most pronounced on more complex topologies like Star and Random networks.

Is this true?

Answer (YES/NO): NO